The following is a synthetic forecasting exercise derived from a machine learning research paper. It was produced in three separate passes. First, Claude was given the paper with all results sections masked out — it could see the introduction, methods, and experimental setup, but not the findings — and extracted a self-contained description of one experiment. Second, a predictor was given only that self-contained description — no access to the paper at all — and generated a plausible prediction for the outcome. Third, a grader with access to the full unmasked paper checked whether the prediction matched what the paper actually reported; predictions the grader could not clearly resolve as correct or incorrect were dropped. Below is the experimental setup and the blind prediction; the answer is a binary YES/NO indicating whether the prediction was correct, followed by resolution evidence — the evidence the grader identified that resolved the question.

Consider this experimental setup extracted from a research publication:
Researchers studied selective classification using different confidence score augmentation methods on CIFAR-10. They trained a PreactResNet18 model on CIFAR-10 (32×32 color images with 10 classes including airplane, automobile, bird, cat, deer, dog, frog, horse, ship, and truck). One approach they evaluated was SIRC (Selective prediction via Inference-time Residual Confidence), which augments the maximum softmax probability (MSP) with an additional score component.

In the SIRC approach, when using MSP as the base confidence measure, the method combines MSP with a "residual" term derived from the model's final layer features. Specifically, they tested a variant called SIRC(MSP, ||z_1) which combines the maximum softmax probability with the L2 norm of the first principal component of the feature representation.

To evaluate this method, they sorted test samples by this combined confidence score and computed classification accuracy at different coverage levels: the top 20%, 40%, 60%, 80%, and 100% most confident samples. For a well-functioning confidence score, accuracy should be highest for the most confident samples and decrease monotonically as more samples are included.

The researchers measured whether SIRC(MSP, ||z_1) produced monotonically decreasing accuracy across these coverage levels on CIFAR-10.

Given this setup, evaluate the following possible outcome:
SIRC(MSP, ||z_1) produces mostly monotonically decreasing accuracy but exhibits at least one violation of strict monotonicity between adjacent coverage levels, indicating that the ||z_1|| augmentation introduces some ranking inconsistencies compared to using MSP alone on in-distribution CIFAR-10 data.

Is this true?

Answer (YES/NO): NO